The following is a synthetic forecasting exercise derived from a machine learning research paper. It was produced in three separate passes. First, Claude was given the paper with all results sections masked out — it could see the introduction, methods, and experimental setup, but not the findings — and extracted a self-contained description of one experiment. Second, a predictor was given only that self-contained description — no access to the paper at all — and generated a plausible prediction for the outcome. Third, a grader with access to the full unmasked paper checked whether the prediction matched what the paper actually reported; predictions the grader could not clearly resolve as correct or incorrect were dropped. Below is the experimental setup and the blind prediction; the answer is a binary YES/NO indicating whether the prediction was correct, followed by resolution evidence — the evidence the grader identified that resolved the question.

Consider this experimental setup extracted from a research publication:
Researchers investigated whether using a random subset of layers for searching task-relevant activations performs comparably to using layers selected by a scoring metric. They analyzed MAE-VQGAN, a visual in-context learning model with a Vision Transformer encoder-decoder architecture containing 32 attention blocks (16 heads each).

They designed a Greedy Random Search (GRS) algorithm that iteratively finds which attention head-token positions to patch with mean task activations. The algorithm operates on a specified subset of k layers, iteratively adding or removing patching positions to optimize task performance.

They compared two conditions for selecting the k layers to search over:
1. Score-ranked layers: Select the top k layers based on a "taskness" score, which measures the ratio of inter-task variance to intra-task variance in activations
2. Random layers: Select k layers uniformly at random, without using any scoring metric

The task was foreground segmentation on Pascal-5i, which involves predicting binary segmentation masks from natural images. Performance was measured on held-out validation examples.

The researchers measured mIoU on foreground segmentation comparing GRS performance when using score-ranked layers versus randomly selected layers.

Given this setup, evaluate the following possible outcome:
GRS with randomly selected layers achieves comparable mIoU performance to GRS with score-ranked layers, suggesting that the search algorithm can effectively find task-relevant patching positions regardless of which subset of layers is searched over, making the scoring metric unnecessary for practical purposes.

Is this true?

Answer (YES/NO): NO